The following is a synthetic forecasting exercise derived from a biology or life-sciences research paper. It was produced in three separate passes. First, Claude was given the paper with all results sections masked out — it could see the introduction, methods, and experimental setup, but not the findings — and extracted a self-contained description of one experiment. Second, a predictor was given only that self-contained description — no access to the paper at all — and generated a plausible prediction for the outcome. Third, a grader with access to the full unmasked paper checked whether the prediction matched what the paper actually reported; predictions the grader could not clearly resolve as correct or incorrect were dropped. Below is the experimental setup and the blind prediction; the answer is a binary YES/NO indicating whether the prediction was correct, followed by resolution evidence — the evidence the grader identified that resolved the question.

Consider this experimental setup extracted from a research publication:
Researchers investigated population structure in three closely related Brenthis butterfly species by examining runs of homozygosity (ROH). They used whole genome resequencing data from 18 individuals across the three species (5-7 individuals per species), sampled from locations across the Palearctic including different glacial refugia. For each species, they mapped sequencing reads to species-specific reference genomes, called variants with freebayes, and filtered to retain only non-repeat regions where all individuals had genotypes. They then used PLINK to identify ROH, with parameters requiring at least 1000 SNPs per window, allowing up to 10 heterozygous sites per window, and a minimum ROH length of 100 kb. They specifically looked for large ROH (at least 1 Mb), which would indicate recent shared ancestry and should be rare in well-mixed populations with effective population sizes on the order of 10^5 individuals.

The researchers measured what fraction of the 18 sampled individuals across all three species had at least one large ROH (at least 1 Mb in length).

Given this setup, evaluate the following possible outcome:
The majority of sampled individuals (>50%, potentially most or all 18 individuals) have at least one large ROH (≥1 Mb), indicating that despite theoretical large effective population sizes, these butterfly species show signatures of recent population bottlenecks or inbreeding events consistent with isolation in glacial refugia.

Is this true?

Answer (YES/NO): YES